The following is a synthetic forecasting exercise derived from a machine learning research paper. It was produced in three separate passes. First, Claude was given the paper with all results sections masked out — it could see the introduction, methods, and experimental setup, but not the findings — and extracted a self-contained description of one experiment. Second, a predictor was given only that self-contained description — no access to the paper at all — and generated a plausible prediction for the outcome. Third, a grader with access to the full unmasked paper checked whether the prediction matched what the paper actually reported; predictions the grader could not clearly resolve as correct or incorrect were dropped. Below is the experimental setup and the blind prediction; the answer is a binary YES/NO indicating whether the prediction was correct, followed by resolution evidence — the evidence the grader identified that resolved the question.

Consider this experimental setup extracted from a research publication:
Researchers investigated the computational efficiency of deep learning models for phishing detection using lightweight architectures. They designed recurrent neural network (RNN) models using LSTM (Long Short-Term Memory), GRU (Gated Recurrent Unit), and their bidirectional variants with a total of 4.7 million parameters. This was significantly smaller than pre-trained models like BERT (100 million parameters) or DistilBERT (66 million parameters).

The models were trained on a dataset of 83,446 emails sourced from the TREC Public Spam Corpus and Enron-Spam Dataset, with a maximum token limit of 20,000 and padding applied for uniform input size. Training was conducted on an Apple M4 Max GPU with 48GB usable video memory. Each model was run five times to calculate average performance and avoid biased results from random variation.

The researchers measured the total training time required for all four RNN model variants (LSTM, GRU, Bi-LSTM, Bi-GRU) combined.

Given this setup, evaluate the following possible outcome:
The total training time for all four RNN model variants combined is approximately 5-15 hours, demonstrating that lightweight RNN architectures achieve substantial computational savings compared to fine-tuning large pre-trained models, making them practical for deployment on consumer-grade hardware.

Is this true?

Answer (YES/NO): NO